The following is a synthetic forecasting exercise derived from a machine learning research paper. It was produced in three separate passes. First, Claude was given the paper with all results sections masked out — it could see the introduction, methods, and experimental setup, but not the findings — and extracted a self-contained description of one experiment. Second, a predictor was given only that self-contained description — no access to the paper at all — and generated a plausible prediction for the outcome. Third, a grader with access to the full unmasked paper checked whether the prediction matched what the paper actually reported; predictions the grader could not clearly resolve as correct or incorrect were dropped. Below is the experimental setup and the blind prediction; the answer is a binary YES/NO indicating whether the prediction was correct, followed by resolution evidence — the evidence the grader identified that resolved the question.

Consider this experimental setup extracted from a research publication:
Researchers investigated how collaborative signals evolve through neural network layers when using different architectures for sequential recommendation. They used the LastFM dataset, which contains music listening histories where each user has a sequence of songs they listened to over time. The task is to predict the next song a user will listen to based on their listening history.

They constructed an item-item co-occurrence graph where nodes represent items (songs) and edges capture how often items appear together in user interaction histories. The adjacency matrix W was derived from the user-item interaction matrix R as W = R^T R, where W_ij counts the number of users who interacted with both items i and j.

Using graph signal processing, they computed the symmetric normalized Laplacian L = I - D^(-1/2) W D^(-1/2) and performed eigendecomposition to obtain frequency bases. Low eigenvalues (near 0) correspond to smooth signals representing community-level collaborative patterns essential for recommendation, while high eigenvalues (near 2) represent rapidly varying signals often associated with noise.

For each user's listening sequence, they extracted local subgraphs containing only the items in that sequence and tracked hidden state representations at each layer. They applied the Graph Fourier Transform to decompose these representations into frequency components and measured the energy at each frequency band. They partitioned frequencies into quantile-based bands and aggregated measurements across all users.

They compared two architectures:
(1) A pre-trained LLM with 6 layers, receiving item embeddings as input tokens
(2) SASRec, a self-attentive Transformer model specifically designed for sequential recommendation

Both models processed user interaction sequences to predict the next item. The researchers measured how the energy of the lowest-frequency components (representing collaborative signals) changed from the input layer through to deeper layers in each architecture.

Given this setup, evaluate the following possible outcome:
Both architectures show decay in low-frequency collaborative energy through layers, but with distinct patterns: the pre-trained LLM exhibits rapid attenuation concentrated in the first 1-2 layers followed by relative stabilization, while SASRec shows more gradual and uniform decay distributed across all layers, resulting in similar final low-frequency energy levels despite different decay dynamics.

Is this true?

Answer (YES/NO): NO